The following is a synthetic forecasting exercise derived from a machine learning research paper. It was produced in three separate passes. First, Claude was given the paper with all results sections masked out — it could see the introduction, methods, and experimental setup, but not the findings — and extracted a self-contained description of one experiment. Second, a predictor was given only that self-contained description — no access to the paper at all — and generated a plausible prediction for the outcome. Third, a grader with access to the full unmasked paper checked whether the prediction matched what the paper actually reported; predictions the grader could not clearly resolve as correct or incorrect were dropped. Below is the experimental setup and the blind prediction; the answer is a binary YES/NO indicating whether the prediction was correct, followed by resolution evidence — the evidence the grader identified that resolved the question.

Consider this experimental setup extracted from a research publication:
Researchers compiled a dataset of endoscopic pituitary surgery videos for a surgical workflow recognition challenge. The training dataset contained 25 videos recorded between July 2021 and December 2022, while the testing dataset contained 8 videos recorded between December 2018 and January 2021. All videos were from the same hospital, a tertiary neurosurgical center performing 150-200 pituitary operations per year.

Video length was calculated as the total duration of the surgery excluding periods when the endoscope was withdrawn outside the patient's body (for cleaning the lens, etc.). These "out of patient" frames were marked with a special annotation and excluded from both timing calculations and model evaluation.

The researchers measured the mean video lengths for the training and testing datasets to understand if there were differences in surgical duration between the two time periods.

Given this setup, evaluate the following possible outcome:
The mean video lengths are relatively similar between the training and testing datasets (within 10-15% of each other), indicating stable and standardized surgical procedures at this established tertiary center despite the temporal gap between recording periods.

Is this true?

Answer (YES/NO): NO